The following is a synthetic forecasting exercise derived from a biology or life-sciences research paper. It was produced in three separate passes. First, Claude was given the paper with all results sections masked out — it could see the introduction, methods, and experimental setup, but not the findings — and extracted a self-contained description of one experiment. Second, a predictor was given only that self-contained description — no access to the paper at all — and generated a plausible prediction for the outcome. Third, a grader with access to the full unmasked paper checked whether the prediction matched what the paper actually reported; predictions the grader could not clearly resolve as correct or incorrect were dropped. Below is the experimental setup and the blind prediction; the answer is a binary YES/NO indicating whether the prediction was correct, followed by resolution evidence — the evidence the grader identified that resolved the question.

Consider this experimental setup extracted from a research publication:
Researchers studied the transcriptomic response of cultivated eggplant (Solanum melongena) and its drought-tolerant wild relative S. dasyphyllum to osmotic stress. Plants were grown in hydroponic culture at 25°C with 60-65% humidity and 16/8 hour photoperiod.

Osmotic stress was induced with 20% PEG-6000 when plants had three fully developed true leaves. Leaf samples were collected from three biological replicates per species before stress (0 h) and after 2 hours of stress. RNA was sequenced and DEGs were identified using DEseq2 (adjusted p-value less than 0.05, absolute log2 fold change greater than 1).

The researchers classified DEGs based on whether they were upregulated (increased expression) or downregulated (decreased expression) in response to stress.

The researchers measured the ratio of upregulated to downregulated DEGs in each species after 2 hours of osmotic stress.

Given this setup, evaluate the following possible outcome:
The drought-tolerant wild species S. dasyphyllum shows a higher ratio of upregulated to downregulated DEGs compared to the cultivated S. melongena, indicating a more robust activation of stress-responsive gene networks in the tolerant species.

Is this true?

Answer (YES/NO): NO